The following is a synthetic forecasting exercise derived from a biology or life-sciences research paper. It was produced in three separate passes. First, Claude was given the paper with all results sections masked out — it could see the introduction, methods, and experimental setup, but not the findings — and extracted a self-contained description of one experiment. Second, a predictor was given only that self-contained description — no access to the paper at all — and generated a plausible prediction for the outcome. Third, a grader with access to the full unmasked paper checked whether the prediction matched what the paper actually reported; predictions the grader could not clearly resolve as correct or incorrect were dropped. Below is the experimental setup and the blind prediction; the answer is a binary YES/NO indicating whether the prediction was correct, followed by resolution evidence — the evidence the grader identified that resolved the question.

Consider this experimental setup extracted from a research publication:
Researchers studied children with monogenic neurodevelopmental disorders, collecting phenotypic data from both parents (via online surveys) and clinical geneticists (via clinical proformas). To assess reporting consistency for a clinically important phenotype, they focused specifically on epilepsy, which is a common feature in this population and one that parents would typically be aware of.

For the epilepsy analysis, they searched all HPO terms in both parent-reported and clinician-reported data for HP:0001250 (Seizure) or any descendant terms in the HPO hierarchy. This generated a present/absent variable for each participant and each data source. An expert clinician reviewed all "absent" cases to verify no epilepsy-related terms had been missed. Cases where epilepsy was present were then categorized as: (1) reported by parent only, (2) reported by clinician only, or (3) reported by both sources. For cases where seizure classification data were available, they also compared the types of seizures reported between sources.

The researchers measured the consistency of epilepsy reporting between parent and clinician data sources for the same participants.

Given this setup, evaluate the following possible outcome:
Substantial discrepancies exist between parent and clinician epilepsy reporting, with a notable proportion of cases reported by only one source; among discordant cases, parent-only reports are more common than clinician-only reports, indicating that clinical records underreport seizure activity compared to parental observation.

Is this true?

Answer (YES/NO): YES